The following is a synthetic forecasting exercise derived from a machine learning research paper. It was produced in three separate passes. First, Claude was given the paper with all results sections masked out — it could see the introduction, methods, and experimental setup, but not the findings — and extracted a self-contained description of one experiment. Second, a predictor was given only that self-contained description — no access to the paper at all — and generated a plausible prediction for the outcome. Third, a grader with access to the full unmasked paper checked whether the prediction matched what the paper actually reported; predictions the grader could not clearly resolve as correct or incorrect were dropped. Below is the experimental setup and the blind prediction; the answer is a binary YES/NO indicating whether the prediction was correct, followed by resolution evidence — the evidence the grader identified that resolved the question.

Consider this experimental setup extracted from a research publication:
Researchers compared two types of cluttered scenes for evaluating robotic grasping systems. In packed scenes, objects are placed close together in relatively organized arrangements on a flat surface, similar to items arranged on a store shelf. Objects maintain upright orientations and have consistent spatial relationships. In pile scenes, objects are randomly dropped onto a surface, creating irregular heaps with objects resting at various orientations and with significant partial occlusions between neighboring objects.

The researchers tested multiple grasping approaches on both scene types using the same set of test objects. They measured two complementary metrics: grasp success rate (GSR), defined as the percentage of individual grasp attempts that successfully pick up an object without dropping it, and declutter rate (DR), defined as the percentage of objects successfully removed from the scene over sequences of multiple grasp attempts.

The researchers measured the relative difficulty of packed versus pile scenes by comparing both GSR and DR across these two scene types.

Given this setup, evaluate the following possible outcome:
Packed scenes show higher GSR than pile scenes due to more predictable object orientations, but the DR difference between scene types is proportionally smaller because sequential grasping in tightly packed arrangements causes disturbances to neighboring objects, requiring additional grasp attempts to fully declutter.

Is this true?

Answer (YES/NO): NO